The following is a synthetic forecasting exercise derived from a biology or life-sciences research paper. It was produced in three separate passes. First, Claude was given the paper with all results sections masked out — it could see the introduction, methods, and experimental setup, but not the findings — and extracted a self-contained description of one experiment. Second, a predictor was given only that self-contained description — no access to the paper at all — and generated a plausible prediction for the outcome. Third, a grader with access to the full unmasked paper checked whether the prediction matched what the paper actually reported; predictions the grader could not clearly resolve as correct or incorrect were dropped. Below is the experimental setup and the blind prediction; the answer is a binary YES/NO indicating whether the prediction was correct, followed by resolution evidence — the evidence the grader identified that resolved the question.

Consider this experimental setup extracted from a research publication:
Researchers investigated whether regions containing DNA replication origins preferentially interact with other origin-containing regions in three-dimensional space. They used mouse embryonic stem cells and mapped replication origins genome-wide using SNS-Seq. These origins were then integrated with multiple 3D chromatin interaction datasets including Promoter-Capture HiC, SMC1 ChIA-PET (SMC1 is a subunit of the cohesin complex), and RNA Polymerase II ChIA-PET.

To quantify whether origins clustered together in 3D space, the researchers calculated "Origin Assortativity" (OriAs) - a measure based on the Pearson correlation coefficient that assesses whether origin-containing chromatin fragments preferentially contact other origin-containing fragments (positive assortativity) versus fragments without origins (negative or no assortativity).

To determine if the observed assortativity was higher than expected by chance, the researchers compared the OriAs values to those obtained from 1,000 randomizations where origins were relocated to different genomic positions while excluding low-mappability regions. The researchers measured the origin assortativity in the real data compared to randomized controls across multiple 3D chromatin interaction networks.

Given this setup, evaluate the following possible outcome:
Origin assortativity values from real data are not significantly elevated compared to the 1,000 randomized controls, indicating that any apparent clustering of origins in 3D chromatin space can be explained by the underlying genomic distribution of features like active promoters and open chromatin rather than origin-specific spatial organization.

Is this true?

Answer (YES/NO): NO